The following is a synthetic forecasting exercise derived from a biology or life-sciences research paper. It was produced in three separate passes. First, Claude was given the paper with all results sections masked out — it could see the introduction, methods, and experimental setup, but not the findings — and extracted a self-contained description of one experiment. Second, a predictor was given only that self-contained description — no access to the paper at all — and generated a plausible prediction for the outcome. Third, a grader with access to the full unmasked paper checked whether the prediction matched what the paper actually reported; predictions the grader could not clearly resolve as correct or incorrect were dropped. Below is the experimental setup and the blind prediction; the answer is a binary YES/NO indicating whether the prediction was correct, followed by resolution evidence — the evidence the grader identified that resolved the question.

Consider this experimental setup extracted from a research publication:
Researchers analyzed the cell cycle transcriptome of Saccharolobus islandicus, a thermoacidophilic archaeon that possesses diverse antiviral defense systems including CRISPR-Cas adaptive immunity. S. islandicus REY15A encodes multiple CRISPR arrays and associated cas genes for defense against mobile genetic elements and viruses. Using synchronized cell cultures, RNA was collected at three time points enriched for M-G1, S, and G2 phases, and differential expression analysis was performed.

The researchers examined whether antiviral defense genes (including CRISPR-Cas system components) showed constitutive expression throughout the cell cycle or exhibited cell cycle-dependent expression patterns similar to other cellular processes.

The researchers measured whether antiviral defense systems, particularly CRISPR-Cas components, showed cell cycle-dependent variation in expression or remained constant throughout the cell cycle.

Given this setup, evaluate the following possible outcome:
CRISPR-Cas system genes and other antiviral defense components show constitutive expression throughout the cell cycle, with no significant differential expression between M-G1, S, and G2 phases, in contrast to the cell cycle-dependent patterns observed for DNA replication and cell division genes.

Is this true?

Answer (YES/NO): NO